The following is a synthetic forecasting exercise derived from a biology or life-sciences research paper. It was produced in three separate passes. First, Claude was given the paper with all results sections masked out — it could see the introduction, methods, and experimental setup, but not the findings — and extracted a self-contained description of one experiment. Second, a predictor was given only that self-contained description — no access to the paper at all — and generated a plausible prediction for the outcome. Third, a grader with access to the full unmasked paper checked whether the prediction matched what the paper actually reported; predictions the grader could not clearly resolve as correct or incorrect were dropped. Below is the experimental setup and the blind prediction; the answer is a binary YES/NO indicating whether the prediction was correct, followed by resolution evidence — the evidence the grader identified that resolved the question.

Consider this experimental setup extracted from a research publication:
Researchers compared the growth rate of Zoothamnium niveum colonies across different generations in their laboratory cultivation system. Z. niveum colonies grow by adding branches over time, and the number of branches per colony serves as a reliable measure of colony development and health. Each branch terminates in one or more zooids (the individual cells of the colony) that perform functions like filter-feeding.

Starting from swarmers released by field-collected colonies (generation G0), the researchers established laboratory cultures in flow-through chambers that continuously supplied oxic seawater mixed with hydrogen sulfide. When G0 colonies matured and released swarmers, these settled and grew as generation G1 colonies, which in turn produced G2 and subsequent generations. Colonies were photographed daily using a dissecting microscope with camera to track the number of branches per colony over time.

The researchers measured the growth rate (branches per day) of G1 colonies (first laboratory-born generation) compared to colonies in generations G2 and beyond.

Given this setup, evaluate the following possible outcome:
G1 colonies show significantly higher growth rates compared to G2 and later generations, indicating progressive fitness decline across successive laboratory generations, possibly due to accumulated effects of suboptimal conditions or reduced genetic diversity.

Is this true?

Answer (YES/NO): NO